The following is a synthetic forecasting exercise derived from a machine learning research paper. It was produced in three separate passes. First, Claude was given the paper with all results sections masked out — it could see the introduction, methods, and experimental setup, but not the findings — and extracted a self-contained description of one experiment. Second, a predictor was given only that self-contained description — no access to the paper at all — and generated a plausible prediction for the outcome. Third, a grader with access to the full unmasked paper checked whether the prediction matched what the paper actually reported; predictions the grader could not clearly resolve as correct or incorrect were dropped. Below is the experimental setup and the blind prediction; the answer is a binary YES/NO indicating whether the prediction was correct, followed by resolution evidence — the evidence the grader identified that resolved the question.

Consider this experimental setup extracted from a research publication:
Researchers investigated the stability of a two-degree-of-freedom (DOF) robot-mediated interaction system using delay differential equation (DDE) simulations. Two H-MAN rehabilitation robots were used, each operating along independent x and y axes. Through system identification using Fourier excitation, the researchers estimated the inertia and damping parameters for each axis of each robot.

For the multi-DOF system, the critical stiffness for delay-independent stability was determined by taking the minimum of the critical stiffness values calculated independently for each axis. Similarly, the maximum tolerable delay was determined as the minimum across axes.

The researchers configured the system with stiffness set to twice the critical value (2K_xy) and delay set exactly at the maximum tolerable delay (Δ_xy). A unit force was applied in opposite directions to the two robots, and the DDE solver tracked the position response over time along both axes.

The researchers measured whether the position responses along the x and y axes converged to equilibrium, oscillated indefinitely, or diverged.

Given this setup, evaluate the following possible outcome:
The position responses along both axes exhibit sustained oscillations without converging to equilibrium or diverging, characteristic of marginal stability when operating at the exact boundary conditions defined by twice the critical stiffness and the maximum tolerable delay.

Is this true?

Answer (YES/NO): NO